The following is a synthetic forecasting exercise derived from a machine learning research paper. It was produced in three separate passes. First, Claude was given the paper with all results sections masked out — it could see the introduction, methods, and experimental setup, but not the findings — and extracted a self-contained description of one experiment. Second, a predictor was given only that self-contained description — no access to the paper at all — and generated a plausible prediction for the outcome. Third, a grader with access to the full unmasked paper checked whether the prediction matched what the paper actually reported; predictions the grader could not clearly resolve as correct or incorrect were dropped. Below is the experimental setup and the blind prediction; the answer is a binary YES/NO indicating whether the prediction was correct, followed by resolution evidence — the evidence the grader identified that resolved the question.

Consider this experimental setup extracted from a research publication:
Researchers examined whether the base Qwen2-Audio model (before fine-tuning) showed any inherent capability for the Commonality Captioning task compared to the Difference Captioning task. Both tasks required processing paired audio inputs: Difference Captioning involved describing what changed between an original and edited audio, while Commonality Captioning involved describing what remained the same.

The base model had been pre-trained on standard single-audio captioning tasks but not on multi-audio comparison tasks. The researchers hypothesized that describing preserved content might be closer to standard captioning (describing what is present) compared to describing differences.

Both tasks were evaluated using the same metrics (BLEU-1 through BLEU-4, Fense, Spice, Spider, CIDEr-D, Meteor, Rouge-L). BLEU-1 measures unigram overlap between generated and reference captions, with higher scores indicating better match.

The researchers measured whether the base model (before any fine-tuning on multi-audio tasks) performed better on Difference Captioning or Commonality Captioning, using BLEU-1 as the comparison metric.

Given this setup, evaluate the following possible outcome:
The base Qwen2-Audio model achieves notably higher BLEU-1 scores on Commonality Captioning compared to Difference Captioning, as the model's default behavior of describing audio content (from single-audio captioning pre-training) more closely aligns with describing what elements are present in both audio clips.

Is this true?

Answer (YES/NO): YES